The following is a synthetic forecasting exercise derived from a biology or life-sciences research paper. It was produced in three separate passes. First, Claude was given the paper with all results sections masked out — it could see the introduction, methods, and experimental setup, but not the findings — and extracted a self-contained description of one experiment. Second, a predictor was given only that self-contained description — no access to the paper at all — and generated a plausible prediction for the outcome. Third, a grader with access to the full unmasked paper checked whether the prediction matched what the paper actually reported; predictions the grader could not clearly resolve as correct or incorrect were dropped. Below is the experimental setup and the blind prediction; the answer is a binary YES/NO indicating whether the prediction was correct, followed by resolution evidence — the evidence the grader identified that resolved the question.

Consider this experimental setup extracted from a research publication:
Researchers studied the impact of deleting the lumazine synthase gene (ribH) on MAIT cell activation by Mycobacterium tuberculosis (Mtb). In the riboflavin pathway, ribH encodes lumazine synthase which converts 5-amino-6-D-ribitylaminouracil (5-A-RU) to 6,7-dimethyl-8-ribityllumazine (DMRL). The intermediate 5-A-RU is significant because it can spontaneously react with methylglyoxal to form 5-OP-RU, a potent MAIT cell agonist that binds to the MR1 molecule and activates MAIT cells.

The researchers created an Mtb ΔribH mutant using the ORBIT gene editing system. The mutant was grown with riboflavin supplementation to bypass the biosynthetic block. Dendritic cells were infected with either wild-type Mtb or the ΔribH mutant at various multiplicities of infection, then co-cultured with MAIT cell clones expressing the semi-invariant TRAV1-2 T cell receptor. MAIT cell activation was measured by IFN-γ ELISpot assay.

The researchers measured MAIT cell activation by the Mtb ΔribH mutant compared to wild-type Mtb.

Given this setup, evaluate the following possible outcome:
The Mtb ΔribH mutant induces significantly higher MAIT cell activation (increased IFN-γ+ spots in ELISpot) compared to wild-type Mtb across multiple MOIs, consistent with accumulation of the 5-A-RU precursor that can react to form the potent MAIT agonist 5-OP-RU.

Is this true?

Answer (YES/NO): YES